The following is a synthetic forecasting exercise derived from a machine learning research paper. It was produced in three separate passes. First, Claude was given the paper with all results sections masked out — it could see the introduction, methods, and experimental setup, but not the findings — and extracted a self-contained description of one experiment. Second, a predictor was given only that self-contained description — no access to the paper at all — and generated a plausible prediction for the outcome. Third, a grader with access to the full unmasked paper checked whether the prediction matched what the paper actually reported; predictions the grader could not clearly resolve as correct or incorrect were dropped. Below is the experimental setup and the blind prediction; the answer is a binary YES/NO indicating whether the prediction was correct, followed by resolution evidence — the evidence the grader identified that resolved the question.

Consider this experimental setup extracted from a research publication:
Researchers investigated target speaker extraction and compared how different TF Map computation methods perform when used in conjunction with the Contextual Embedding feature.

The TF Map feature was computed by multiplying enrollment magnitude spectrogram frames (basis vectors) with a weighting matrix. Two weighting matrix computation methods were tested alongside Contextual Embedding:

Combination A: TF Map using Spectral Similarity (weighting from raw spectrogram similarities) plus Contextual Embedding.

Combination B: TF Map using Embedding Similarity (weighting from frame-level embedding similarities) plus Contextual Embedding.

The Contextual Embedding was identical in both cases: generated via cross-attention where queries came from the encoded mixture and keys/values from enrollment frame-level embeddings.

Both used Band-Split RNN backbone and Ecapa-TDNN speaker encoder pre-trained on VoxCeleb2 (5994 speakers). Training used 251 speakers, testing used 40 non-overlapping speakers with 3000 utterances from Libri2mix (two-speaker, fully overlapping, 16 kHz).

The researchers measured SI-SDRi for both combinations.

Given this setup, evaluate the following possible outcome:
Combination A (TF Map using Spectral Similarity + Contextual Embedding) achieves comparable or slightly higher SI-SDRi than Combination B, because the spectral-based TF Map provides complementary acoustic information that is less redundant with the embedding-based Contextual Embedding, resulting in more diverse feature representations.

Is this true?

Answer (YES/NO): NO